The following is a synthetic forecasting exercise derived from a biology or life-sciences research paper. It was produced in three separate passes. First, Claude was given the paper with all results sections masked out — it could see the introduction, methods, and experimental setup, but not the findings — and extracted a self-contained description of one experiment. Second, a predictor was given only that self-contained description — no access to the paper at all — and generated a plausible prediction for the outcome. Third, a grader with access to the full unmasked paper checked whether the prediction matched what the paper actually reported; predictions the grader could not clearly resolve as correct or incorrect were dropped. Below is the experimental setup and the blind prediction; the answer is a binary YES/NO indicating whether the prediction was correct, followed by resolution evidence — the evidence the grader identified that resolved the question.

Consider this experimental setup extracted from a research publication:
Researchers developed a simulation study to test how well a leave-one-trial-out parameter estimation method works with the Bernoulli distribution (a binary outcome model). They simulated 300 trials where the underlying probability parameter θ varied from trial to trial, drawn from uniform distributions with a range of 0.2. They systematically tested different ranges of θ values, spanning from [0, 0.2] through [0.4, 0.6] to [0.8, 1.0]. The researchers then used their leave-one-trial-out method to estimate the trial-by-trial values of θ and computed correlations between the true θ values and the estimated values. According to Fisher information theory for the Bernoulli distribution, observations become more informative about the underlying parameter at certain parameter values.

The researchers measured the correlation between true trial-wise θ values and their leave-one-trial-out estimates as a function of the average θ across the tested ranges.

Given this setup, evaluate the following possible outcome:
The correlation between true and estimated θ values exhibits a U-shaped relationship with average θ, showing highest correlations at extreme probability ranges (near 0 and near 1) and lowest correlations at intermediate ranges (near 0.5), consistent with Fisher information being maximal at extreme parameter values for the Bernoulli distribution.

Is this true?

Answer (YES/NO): YES